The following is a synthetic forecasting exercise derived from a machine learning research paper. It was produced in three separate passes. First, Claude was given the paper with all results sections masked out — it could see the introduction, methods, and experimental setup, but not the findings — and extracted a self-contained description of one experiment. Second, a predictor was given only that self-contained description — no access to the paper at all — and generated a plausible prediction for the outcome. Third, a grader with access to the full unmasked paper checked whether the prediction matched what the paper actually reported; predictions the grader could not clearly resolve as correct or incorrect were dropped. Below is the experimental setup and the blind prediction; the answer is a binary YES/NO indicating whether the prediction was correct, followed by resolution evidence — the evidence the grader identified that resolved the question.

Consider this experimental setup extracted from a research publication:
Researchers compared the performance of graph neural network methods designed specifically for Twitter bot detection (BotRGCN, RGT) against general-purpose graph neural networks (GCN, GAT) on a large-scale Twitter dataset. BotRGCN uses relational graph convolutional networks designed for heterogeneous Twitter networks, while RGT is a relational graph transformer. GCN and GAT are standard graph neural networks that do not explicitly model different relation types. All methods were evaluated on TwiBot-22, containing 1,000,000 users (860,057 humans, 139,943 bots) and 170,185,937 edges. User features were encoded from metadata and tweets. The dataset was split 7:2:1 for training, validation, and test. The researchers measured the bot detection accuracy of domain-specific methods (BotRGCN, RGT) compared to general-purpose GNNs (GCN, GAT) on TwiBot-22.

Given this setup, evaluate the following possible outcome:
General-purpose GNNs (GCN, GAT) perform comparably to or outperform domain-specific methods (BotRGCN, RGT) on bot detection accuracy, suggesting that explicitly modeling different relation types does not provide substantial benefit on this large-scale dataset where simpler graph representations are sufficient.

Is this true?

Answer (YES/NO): NO